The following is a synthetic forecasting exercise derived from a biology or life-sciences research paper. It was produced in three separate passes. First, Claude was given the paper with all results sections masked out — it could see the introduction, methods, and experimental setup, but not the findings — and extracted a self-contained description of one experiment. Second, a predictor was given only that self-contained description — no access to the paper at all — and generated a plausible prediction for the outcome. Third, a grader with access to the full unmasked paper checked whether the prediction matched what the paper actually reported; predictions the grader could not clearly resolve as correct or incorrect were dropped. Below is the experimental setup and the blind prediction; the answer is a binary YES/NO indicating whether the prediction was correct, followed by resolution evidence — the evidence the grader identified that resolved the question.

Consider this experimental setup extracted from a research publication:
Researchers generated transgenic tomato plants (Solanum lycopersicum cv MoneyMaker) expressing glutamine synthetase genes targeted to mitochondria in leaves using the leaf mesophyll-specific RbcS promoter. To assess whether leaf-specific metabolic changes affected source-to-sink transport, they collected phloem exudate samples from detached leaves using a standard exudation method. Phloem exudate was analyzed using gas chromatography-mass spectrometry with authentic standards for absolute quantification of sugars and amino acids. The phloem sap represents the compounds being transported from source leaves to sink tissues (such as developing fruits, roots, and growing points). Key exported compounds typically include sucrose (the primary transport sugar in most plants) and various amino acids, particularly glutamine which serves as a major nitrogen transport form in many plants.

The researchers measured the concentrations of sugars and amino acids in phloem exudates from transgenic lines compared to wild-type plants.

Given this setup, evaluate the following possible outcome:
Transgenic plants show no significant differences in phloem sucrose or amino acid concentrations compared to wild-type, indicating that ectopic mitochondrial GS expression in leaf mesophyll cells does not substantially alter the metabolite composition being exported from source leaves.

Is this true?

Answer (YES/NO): NO